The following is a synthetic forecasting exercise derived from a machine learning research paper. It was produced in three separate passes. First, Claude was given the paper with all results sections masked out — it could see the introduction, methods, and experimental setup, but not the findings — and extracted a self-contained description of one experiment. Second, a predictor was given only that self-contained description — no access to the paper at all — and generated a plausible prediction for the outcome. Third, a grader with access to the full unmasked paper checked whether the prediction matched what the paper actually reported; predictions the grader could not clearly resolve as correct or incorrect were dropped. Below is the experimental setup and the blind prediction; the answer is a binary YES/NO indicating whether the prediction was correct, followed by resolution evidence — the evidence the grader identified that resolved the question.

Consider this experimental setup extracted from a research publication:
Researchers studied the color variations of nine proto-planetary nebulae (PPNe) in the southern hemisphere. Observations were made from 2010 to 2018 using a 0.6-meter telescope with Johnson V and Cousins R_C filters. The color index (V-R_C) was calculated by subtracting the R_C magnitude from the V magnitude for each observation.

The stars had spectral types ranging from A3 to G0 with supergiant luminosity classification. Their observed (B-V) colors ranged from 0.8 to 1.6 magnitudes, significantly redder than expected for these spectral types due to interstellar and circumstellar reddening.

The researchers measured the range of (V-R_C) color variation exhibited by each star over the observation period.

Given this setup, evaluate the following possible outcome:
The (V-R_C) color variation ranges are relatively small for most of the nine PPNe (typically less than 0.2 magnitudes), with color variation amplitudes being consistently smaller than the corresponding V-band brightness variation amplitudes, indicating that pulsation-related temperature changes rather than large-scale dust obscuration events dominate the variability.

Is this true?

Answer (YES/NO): YES